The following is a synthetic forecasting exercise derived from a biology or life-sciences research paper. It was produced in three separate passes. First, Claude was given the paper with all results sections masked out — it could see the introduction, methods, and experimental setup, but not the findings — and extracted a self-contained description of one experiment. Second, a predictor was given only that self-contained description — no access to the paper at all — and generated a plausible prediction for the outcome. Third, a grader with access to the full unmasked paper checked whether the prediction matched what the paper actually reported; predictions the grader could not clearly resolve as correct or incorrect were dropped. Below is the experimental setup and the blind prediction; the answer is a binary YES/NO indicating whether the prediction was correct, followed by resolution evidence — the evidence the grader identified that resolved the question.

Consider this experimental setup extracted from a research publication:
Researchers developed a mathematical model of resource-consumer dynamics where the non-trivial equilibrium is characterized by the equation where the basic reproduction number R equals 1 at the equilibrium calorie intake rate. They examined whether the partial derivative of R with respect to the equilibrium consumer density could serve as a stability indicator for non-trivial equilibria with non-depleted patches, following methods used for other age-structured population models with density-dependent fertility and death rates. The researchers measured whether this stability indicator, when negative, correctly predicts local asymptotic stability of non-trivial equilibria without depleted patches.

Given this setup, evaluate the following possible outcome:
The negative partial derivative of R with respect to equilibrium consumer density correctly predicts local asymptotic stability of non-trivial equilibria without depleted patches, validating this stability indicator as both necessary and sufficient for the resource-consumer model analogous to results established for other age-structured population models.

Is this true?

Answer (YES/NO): YES